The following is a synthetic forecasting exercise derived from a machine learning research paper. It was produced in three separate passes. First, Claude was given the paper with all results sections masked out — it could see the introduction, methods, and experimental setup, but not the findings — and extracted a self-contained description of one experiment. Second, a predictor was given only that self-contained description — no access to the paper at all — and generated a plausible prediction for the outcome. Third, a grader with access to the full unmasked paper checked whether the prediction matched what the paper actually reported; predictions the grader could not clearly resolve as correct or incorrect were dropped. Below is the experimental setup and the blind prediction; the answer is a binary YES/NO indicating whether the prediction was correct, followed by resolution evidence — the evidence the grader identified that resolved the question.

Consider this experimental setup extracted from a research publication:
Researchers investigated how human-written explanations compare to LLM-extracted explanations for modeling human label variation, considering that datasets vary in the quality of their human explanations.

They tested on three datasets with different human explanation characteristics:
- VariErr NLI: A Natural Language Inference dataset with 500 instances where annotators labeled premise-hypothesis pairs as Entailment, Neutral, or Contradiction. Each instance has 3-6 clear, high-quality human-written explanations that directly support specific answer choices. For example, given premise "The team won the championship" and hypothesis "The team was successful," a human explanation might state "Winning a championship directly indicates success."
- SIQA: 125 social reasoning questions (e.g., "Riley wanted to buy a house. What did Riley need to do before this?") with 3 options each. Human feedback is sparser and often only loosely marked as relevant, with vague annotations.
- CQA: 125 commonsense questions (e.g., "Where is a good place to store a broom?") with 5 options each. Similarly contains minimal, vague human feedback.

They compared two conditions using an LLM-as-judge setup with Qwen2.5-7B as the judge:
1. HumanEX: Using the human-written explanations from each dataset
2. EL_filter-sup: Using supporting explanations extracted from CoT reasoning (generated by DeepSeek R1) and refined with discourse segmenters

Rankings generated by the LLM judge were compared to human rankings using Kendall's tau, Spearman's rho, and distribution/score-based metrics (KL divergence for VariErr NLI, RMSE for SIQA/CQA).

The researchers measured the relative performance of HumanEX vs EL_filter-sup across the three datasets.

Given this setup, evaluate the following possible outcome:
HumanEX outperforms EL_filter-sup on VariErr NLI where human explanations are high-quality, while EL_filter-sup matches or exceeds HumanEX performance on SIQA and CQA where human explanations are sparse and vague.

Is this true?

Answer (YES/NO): YES